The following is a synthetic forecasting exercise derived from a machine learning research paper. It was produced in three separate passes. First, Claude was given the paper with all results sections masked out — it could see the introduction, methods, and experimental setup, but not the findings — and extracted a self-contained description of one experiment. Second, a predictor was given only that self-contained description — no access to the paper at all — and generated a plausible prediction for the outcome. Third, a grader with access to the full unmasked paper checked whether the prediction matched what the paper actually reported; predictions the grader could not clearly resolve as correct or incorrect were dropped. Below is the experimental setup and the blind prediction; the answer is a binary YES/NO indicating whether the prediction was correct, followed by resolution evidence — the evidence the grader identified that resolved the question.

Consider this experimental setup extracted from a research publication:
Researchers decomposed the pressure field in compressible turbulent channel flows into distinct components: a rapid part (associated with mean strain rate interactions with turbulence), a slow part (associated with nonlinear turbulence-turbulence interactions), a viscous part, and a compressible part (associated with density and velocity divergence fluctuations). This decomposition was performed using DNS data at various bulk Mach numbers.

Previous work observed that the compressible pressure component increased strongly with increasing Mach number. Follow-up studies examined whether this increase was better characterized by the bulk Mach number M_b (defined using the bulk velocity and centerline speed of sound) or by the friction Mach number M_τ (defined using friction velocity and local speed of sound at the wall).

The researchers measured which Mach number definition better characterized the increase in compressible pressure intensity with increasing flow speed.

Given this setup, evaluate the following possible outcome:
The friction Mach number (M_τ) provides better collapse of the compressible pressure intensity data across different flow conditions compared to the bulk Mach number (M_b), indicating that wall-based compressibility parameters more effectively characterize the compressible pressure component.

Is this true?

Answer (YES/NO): YES